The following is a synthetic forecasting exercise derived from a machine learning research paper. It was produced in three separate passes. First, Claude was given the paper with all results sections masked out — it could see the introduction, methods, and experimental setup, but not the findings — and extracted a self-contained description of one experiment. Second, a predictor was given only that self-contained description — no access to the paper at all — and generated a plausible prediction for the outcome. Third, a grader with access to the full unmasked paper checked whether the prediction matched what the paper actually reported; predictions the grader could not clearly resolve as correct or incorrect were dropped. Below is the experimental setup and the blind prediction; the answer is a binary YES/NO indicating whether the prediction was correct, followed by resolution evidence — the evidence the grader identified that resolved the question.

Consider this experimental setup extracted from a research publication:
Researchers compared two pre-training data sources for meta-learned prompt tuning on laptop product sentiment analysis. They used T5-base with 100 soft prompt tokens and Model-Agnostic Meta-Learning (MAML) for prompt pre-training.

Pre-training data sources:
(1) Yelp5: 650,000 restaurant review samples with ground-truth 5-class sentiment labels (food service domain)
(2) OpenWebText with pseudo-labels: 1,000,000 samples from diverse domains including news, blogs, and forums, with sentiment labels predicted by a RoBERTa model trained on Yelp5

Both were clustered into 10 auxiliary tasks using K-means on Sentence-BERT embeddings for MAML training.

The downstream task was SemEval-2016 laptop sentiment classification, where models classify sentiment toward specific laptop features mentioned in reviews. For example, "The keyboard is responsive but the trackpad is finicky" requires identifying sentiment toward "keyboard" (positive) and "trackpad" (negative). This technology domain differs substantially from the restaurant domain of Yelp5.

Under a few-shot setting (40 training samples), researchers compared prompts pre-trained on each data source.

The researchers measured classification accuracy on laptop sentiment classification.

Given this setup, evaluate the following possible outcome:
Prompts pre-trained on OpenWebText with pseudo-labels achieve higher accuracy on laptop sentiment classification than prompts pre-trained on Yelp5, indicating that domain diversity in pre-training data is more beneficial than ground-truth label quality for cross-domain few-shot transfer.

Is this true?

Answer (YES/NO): NO